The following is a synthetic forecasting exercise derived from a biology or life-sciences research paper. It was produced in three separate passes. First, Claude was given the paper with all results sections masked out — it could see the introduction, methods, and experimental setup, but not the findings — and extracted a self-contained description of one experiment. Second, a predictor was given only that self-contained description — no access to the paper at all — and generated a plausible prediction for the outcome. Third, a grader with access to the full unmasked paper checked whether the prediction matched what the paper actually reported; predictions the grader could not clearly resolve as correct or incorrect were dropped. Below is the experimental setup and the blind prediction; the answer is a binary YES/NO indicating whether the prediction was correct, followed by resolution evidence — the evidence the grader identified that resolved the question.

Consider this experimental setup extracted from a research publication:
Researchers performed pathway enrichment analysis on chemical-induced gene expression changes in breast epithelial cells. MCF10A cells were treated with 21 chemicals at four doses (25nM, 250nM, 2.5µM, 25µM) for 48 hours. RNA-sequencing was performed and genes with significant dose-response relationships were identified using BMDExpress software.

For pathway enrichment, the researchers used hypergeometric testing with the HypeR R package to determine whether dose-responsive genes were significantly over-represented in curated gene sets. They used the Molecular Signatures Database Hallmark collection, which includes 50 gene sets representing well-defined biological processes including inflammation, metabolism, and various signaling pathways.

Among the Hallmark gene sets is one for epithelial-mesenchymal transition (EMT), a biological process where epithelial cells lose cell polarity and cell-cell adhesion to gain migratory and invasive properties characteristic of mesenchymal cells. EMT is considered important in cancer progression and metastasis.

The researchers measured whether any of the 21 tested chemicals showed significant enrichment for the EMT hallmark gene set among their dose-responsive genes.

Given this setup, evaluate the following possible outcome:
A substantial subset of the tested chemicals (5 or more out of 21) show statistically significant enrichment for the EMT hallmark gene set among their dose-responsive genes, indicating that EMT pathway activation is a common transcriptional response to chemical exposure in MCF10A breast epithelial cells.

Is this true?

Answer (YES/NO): YES